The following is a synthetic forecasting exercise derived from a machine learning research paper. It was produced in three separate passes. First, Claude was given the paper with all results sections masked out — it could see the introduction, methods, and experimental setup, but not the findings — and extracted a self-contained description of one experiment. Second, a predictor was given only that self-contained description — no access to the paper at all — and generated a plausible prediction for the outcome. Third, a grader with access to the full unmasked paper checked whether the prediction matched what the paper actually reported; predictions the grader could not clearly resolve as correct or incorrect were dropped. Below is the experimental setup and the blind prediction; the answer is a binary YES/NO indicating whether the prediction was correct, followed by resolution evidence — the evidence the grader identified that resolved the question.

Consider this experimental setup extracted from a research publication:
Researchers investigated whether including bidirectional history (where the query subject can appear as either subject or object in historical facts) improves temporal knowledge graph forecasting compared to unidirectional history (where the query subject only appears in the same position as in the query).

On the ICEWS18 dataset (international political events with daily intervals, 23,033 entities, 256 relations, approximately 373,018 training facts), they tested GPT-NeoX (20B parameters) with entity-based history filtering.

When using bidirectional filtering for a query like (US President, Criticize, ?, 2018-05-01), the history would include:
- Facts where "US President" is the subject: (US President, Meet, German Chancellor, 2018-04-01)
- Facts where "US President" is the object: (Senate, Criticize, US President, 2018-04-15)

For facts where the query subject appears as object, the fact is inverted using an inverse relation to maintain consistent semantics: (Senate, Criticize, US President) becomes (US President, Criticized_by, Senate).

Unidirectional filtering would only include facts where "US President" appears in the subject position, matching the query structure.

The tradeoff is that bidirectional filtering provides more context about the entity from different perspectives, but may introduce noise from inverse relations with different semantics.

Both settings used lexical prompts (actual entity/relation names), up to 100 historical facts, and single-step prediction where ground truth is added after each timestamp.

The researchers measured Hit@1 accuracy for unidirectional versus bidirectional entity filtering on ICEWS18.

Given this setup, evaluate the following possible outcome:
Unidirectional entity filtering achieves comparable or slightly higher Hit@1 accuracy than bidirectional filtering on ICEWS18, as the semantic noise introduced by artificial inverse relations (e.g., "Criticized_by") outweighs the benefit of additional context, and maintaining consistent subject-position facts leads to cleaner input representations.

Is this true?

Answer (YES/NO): YES